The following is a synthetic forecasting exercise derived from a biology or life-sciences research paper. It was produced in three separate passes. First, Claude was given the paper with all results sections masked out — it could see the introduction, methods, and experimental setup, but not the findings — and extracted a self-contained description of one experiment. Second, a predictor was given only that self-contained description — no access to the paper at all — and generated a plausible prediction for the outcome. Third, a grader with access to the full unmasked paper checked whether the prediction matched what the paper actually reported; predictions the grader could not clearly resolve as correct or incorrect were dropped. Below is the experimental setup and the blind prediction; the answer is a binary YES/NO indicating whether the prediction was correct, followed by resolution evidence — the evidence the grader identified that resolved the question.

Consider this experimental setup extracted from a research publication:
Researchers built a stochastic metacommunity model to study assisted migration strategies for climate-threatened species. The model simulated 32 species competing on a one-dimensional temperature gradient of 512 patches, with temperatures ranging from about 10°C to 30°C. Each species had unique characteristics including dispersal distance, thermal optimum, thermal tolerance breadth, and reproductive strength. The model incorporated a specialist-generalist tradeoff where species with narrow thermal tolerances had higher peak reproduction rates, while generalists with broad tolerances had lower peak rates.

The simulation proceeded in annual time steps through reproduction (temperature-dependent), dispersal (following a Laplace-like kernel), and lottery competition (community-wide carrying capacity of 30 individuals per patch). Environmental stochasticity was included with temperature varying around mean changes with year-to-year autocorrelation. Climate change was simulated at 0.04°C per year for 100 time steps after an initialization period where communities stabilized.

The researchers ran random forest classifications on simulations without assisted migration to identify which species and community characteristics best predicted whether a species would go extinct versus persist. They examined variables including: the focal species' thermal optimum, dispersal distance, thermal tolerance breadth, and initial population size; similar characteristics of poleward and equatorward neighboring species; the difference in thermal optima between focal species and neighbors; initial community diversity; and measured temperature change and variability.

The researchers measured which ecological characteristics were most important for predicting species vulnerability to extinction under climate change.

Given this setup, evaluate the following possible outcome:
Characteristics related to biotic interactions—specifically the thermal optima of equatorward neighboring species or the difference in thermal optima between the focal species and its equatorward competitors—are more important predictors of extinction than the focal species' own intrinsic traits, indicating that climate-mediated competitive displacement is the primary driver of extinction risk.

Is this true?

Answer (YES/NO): NO